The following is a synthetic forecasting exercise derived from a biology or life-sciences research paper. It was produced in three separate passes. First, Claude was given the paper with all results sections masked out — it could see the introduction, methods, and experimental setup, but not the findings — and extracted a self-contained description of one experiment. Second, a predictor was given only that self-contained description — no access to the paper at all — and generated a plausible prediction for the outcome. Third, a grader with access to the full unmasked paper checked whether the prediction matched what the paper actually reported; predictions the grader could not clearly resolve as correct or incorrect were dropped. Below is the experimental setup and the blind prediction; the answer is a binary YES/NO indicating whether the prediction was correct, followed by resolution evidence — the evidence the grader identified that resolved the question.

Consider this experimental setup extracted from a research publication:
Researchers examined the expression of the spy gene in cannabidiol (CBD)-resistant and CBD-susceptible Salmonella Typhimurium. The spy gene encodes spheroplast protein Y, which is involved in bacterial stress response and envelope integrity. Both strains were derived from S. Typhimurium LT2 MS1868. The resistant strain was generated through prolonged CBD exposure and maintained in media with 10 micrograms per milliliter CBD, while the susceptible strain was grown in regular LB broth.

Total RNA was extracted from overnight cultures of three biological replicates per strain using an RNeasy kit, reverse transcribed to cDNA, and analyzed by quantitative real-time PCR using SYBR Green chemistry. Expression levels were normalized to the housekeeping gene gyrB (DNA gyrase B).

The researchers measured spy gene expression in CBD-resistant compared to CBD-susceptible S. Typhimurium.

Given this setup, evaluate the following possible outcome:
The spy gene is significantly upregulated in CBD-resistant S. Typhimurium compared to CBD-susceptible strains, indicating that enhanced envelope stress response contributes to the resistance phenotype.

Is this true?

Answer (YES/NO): YES